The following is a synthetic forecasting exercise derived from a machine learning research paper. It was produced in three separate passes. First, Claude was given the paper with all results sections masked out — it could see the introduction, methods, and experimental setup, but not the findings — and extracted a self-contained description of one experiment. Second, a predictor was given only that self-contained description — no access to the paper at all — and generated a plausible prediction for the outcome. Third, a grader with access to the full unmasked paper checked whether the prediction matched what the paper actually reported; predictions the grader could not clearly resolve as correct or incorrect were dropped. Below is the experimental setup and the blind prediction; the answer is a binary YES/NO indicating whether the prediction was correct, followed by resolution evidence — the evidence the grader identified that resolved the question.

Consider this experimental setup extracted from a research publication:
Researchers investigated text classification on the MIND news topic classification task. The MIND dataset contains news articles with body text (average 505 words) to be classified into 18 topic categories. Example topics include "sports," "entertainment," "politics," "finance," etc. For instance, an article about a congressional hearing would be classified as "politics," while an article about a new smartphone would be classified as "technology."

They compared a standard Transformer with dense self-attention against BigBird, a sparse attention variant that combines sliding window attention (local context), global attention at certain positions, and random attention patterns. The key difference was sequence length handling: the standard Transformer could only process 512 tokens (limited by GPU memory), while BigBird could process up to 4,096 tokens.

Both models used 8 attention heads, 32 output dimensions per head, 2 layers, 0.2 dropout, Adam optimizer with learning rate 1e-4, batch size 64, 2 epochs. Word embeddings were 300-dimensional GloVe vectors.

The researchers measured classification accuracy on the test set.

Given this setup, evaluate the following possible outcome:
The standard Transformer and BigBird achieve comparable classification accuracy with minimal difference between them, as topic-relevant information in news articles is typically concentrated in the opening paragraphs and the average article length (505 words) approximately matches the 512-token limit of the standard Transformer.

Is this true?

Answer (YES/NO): NO